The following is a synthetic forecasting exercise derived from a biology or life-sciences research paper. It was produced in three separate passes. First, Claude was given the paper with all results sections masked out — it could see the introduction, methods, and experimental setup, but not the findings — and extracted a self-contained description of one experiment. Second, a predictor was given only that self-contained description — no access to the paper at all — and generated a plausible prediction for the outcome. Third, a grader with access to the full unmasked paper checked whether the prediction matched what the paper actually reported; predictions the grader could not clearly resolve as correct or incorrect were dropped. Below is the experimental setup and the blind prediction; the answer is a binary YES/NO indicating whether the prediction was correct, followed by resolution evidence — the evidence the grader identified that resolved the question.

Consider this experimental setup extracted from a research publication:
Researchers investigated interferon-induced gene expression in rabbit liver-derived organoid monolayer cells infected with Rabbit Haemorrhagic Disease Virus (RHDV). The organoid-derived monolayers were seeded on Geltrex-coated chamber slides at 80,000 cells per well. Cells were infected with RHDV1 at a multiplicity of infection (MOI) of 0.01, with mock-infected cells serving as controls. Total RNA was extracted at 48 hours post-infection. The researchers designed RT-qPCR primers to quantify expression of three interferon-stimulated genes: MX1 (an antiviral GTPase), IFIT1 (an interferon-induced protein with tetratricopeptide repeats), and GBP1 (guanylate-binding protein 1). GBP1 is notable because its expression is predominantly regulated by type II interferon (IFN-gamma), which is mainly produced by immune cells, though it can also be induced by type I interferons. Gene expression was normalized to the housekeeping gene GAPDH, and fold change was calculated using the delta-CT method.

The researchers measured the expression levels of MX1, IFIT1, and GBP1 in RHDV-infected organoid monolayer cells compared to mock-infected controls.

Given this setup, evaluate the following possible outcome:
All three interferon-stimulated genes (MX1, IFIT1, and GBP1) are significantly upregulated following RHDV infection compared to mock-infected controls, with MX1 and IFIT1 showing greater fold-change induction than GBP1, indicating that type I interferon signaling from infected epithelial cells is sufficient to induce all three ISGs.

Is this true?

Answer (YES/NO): NO